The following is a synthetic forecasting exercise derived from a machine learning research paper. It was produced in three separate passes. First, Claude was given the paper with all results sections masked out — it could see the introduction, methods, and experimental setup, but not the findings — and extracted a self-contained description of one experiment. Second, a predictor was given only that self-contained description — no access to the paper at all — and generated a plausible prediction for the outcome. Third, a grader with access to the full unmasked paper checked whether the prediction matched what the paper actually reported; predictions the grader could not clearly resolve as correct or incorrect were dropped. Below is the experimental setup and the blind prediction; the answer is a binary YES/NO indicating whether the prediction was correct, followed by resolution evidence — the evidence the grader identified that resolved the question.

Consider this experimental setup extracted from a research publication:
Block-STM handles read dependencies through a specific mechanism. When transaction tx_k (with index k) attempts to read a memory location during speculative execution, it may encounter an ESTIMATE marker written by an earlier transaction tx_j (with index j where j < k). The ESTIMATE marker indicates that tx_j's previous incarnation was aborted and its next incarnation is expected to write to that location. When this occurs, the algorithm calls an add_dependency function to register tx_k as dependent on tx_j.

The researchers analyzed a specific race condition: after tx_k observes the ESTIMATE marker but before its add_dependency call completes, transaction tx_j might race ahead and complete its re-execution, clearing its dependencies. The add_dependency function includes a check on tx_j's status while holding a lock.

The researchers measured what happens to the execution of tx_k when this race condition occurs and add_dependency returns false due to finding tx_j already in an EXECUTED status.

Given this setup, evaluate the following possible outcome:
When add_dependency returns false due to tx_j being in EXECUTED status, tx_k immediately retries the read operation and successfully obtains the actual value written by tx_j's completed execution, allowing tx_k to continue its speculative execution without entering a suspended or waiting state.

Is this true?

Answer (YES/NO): YES